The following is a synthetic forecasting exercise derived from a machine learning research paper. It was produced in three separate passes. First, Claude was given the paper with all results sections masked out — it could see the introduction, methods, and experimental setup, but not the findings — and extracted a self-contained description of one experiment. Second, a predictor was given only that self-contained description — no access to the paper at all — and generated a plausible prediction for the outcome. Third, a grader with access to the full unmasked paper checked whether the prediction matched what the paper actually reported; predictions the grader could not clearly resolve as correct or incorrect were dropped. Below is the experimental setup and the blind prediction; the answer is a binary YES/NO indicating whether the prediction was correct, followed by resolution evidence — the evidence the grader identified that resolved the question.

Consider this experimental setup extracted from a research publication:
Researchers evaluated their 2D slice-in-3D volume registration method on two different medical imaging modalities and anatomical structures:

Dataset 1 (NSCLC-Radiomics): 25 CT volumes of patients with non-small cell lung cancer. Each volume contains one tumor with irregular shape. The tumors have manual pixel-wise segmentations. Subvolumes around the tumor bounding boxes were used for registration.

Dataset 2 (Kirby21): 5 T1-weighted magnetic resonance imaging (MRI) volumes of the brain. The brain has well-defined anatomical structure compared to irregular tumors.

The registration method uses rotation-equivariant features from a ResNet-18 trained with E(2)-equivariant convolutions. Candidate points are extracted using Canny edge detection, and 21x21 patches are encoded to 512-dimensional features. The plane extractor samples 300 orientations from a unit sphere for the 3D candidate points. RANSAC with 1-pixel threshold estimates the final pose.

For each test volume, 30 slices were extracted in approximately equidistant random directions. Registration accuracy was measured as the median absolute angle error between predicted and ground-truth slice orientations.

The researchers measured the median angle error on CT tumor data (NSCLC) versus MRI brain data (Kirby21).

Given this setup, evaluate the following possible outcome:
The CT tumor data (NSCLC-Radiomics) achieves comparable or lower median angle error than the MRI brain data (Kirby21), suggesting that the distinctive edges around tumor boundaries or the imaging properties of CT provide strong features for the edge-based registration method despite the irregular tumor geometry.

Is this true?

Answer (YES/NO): NO